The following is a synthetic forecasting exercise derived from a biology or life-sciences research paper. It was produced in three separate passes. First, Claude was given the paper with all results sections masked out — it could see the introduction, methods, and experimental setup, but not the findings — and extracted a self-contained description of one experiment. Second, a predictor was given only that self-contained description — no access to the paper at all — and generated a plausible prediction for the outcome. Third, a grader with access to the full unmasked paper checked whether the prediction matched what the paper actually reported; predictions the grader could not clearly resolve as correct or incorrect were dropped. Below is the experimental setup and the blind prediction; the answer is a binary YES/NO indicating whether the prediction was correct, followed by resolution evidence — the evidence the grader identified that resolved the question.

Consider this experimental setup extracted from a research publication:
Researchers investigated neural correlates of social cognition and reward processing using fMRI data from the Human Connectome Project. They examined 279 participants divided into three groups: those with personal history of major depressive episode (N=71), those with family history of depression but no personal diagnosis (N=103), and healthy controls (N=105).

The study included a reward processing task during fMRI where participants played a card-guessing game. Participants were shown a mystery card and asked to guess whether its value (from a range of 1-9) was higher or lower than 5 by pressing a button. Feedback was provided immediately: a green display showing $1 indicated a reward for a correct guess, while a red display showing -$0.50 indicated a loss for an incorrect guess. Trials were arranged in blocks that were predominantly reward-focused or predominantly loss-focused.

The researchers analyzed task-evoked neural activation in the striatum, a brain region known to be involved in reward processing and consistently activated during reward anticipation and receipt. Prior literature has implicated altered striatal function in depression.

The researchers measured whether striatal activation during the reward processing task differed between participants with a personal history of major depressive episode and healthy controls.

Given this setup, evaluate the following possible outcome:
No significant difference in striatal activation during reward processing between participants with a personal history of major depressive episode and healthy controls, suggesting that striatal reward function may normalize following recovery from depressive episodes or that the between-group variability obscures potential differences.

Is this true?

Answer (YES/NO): YES